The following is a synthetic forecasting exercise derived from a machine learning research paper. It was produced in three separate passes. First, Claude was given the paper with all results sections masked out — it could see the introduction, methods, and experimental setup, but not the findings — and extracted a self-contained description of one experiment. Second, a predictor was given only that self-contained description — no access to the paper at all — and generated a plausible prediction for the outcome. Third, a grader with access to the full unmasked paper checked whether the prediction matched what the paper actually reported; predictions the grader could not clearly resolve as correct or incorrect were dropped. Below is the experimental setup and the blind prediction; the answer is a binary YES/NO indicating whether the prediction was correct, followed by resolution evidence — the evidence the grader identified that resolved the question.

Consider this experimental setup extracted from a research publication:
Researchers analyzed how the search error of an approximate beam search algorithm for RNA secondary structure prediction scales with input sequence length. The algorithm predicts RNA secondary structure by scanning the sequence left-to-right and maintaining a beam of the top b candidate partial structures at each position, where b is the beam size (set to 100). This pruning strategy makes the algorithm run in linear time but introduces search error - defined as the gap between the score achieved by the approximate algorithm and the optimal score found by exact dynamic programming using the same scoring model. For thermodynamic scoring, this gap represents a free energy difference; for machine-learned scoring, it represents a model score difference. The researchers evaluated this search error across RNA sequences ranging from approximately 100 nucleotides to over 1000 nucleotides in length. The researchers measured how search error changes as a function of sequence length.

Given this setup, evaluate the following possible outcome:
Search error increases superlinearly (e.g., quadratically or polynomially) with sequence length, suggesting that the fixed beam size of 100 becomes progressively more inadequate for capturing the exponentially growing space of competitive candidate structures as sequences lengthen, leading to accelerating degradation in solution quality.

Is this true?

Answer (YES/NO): NO